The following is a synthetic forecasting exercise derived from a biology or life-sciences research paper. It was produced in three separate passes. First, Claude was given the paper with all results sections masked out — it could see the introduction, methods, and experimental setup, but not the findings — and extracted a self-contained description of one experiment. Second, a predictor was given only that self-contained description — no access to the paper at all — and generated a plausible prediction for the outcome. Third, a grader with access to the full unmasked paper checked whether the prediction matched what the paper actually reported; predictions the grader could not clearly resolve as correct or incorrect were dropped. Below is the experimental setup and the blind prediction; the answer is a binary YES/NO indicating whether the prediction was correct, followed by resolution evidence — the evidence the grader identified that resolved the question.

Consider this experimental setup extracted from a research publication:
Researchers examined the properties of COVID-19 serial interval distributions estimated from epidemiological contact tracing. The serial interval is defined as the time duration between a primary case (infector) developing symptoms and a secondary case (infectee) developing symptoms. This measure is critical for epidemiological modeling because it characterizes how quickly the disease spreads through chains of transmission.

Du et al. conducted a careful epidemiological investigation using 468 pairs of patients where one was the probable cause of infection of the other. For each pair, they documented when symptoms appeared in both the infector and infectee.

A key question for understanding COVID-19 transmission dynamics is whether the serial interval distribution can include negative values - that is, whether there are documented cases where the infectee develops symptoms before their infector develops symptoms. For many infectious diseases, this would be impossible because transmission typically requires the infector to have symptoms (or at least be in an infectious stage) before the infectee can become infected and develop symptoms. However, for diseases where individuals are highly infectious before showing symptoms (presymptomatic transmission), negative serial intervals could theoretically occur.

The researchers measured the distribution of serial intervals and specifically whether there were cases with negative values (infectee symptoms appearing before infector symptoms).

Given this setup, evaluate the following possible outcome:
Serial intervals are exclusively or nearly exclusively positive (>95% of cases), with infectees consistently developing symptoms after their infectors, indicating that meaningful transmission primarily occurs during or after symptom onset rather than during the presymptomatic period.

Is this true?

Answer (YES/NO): NO